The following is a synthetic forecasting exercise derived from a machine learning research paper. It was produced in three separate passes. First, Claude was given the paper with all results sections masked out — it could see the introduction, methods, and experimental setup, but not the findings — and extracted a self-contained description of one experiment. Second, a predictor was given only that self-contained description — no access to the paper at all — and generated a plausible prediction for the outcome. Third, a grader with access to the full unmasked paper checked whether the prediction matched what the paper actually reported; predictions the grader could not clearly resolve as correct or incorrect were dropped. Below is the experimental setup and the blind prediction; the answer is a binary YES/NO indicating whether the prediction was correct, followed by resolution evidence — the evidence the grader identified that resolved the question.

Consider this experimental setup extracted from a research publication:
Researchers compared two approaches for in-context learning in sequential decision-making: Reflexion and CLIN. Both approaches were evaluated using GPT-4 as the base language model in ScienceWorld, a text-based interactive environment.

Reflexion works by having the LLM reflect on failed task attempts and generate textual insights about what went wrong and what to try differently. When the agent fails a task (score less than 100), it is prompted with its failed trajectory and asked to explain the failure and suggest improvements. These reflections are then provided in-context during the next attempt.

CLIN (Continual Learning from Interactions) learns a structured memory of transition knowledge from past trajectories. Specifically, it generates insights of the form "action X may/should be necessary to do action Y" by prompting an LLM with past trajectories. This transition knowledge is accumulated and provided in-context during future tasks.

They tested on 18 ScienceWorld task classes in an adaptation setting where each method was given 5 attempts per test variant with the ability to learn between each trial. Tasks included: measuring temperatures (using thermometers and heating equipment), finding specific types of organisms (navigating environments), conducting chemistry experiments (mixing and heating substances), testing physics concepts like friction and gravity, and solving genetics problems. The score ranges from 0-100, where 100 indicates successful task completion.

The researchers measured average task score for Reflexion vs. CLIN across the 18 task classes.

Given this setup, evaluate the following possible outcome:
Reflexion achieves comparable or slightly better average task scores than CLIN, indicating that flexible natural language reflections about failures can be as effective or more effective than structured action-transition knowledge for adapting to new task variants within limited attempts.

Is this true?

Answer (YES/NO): NO